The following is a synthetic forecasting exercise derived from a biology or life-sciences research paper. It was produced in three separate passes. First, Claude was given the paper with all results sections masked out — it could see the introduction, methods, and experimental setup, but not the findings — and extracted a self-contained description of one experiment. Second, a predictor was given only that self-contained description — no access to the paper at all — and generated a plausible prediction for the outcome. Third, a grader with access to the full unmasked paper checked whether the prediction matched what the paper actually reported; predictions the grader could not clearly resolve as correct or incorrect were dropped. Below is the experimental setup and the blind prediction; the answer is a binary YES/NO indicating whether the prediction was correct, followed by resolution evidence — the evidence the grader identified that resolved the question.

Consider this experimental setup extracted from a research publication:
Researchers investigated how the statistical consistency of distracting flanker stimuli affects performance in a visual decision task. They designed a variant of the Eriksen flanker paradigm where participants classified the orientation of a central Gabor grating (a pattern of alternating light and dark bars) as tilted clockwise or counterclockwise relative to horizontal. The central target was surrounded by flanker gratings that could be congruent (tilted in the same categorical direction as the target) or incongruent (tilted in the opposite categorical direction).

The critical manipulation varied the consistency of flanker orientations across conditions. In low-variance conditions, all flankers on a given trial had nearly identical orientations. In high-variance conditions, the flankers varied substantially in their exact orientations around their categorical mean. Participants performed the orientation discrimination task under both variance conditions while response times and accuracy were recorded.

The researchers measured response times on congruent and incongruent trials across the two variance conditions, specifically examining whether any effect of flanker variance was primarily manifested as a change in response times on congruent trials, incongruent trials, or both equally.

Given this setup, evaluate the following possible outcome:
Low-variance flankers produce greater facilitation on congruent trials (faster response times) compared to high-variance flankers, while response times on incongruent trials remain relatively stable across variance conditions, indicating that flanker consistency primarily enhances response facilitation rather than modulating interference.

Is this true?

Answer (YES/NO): YES